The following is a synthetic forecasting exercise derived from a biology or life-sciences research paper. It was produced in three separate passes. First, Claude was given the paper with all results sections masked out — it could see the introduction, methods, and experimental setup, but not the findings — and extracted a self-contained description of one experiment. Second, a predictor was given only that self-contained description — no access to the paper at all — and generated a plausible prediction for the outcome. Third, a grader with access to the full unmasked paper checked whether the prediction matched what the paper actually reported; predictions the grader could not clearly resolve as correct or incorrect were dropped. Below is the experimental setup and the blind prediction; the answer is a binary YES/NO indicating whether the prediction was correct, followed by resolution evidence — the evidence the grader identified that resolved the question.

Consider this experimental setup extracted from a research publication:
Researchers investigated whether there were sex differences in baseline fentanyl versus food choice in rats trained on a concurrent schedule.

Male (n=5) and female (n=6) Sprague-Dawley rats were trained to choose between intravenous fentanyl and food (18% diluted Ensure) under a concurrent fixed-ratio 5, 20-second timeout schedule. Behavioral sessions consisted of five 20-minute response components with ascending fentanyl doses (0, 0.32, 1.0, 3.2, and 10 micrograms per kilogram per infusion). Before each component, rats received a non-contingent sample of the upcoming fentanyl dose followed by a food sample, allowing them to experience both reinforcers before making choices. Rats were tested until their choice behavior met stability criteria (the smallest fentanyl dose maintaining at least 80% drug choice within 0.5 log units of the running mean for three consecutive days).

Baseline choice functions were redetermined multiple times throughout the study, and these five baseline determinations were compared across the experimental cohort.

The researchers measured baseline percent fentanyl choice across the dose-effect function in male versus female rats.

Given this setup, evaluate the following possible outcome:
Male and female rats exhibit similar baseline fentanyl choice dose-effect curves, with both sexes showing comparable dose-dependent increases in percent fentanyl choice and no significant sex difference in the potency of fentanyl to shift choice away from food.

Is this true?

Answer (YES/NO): YES